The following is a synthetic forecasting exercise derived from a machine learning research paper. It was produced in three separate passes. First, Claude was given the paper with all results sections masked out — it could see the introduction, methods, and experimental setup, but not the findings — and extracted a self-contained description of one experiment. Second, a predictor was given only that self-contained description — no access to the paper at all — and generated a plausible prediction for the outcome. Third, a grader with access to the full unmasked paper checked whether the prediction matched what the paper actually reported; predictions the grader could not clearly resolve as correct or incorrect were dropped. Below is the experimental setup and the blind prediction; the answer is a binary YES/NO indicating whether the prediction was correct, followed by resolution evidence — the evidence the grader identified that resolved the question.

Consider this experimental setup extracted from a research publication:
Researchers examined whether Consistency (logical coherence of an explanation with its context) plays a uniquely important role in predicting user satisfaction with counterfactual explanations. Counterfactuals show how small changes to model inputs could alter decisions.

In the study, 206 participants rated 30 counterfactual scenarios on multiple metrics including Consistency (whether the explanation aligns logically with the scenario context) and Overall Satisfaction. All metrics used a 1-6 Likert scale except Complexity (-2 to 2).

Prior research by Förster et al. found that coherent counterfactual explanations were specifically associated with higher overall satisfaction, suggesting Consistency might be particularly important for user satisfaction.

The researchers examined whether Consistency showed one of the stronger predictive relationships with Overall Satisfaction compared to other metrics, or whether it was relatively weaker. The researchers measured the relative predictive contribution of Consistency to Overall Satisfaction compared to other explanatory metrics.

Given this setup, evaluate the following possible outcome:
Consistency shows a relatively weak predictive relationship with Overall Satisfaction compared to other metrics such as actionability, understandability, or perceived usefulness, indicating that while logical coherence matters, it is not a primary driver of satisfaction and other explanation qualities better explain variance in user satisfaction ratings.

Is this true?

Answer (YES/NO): NO